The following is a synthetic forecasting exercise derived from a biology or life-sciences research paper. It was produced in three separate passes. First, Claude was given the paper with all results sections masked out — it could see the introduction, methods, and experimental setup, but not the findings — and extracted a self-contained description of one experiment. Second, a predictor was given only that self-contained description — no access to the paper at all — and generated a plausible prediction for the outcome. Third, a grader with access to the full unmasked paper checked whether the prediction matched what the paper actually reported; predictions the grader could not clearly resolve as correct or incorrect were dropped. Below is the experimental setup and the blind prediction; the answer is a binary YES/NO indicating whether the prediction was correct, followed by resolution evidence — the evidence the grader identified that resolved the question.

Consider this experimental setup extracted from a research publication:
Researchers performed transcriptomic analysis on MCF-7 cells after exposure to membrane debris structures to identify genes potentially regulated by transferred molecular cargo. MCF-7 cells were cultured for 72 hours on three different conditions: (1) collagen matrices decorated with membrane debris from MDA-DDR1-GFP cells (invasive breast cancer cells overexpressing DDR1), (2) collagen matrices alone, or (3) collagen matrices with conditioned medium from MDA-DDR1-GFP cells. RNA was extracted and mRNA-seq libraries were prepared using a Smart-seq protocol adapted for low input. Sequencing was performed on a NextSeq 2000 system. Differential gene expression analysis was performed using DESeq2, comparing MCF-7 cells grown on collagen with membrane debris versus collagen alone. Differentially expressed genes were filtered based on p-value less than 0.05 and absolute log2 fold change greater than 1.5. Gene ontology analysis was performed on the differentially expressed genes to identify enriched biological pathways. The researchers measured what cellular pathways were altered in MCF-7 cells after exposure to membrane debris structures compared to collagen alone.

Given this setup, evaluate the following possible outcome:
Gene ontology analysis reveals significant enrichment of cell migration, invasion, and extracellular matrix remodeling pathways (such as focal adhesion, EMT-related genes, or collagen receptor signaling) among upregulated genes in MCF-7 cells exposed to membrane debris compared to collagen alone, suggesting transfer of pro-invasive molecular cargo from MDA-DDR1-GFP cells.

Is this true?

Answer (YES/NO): YES